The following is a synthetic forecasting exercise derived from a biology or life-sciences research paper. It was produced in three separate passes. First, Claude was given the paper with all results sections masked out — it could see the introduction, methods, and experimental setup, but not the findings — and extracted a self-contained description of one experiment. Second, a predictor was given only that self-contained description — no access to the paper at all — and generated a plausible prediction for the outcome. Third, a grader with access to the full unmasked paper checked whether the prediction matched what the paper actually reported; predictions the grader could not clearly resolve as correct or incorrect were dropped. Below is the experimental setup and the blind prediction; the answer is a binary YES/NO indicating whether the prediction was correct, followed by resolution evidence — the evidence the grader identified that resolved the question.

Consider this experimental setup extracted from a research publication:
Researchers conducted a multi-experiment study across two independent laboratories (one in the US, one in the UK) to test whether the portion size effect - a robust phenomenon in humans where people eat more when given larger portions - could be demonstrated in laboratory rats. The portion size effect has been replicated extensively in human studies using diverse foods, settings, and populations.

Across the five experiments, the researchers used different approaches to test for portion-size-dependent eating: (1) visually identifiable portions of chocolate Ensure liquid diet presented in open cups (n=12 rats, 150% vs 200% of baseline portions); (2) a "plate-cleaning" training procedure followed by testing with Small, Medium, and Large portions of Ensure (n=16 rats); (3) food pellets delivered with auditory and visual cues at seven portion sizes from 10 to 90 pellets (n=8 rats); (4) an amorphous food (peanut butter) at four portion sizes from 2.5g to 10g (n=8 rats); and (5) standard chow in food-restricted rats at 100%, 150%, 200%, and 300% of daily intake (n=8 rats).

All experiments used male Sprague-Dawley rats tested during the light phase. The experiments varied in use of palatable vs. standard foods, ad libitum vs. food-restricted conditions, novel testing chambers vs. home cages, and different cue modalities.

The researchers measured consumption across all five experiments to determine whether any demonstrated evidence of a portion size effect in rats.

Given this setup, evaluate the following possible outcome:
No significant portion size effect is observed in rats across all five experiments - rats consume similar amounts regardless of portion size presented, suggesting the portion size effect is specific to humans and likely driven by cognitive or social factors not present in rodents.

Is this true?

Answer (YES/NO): YES